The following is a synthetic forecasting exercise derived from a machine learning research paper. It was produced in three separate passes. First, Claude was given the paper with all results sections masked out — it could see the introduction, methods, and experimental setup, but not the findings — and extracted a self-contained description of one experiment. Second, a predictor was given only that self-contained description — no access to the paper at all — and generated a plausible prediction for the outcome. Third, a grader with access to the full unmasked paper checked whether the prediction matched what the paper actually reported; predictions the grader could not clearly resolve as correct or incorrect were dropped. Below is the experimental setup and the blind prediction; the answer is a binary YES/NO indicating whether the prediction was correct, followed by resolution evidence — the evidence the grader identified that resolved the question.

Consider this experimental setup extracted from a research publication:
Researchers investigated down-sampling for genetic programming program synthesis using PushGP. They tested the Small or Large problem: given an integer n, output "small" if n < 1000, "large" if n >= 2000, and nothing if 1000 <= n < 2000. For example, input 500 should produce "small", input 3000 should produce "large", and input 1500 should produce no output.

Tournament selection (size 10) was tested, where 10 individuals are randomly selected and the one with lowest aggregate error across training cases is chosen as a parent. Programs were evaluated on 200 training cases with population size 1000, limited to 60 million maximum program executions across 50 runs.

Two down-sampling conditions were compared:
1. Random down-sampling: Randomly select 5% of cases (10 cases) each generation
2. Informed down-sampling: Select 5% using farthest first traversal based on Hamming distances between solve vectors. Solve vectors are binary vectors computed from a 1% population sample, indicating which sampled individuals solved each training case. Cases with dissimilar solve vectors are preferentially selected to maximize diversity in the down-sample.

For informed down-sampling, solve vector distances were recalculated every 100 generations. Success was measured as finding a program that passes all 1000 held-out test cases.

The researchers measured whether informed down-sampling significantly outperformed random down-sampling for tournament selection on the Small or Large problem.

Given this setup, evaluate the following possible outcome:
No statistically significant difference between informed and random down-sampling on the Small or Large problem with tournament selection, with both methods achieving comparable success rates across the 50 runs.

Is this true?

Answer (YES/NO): NO